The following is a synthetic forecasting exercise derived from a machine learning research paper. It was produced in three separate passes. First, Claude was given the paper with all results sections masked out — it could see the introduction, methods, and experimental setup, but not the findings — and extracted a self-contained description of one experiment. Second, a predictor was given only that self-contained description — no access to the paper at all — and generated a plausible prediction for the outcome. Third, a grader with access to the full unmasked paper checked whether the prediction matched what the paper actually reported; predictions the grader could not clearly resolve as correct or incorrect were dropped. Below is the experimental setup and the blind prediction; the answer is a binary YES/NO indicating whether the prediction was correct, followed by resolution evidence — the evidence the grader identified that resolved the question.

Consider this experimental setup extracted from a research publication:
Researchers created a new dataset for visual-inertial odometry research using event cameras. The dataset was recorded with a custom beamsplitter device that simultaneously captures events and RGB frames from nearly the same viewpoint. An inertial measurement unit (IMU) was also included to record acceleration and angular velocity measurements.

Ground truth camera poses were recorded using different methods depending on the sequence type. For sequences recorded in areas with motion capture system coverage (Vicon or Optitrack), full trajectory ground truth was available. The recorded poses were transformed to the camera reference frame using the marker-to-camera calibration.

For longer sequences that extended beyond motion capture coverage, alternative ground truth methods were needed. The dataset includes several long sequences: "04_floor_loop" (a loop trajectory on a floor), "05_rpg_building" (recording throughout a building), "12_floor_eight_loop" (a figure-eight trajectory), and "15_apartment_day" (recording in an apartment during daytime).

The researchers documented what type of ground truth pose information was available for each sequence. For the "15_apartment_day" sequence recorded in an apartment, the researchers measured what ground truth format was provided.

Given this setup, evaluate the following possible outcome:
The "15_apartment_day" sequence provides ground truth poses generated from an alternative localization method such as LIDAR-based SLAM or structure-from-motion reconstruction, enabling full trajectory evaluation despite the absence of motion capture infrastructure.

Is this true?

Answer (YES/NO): NO